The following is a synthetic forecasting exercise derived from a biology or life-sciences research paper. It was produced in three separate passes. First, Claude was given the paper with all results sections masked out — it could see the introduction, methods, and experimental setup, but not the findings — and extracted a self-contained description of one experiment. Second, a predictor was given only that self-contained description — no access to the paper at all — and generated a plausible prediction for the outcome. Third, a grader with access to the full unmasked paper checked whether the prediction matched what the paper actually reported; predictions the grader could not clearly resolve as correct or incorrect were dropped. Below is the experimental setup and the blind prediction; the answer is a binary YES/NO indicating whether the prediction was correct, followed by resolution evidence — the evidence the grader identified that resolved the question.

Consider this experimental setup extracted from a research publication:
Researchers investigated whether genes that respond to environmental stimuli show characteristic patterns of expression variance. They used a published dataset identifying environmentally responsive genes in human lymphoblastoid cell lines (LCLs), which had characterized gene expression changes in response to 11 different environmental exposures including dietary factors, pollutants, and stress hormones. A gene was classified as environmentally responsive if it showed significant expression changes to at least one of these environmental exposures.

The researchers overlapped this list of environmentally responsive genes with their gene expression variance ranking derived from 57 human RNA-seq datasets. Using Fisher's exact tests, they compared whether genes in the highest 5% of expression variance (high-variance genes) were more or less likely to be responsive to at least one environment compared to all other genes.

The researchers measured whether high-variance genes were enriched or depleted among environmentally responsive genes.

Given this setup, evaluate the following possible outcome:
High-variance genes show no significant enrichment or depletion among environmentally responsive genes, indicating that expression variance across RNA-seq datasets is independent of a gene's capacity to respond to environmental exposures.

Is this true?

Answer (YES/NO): NO